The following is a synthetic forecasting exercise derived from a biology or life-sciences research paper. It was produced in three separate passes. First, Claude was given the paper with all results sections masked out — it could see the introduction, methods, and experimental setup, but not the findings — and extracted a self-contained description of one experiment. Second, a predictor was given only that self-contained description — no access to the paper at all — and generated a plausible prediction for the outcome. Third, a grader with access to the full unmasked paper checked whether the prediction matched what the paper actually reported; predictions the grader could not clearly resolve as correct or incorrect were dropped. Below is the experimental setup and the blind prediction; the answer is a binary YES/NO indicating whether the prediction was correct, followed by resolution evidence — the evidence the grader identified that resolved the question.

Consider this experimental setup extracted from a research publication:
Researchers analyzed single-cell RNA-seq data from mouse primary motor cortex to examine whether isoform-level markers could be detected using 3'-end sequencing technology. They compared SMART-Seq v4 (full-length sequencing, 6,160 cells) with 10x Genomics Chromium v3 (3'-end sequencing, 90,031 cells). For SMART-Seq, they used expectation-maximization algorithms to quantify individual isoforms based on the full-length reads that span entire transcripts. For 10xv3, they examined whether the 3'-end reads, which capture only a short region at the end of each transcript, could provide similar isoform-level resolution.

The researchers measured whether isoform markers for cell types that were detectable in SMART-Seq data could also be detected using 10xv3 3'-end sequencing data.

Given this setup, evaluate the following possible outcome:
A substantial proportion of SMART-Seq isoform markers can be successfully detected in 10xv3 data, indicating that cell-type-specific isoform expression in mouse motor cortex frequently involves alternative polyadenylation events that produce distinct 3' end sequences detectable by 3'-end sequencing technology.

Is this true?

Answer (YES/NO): NO